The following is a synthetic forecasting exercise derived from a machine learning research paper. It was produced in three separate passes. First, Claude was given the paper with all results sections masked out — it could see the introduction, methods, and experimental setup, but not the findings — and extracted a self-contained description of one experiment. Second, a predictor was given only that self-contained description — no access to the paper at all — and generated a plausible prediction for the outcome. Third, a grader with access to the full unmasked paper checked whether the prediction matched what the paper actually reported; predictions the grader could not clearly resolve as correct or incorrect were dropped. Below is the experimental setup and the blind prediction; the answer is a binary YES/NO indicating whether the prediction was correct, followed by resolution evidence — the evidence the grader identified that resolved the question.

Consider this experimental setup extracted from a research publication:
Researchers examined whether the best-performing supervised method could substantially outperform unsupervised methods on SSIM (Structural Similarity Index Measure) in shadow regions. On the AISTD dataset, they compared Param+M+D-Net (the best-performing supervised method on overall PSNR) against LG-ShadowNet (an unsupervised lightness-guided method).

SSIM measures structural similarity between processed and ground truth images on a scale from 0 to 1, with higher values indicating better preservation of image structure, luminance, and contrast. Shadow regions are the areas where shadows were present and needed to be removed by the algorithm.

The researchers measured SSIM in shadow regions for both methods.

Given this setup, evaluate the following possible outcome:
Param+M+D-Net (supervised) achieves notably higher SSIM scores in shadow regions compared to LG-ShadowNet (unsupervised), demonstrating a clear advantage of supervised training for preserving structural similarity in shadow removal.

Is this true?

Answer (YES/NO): NO